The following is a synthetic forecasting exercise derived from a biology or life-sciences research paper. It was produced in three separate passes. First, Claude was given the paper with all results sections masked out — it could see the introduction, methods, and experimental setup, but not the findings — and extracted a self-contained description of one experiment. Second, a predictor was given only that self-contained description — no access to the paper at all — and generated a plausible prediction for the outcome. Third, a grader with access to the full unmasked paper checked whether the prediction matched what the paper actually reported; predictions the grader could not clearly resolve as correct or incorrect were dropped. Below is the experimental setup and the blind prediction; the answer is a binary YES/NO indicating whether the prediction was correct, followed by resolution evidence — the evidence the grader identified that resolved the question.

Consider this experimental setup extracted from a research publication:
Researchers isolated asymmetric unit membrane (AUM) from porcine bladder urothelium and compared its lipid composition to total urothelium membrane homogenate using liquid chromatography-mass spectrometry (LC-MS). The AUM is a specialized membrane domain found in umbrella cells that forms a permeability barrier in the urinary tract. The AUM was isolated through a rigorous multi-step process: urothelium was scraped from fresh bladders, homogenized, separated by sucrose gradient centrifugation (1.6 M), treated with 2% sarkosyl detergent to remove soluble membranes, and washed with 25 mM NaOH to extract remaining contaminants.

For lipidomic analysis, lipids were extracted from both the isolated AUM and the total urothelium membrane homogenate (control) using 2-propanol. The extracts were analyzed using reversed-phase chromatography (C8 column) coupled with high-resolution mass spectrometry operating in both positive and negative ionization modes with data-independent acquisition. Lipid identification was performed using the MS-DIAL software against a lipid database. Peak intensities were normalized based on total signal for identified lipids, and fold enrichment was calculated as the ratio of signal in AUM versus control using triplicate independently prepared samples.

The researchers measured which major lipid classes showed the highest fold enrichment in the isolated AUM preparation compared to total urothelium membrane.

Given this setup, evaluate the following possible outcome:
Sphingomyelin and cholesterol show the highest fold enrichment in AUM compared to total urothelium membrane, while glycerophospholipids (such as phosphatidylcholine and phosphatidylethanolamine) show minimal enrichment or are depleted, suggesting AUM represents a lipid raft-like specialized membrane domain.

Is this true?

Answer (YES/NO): NO